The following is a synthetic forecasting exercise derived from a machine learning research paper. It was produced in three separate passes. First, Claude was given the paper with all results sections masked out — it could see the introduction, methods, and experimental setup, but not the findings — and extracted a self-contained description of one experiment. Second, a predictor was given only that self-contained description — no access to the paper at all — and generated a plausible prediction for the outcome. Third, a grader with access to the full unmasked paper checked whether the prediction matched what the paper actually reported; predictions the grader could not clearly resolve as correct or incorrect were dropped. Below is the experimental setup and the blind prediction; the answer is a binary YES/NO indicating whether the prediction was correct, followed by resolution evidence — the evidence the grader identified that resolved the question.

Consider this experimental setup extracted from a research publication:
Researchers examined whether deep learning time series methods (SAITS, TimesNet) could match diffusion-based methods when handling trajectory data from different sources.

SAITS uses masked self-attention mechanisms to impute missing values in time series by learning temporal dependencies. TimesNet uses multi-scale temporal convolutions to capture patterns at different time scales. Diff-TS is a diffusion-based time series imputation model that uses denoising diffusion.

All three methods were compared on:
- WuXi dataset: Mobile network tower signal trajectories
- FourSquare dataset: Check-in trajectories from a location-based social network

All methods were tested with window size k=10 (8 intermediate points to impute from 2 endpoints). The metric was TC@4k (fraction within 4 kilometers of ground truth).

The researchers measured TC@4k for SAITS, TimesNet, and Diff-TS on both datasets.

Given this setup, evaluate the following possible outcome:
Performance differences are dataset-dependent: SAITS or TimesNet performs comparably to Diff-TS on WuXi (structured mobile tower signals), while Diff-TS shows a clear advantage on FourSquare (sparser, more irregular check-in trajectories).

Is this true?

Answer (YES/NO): NO